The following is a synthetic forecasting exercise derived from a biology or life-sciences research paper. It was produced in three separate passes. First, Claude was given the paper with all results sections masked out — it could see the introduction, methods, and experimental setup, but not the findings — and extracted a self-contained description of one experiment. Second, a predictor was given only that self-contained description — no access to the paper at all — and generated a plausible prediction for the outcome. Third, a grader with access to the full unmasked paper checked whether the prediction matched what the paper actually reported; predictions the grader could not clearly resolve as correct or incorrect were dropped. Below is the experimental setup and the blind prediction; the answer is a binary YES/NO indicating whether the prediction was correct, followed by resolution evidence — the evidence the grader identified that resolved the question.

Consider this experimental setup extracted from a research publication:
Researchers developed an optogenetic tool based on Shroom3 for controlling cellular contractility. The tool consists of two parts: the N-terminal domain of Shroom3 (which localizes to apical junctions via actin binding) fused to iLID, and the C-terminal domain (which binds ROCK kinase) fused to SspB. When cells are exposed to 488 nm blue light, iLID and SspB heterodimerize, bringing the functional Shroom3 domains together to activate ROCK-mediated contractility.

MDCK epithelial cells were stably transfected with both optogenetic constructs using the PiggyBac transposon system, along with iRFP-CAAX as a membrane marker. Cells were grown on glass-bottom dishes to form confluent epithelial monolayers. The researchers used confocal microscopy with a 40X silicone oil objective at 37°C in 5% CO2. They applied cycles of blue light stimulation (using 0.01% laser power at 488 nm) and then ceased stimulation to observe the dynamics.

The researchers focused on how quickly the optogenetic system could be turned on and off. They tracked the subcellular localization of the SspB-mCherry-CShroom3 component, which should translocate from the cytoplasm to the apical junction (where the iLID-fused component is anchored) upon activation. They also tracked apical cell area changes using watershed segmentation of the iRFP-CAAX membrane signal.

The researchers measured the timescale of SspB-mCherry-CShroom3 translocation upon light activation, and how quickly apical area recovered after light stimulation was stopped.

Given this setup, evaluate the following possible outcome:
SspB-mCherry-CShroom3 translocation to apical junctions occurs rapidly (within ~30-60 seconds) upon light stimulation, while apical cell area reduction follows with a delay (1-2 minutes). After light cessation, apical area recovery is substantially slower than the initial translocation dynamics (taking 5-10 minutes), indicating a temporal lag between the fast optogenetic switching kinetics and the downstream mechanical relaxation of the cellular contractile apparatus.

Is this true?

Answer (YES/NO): NO